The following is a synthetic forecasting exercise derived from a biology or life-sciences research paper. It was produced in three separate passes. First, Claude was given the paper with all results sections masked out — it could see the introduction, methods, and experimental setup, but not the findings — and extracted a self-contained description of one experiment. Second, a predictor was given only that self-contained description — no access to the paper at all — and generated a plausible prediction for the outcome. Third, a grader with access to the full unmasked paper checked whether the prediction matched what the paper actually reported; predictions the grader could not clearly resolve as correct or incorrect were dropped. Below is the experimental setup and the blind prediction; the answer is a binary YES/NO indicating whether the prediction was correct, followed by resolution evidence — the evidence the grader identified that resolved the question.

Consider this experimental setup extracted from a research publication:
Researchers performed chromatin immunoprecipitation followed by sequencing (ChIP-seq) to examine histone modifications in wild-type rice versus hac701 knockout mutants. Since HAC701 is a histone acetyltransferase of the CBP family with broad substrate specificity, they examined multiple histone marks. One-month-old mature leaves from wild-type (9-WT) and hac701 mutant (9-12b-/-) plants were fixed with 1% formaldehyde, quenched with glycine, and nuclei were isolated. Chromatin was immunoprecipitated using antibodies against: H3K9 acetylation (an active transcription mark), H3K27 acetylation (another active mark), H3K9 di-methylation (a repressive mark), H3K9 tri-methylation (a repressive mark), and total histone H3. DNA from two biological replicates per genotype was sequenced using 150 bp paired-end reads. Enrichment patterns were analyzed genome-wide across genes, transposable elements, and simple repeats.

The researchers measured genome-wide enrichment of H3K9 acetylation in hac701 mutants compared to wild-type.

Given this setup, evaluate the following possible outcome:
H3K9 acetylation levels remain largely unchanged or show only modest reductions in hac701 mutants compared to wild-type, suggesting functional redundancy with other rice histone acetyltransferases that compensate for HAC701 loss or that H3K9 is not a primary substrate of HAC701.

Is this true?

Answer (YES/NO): NO